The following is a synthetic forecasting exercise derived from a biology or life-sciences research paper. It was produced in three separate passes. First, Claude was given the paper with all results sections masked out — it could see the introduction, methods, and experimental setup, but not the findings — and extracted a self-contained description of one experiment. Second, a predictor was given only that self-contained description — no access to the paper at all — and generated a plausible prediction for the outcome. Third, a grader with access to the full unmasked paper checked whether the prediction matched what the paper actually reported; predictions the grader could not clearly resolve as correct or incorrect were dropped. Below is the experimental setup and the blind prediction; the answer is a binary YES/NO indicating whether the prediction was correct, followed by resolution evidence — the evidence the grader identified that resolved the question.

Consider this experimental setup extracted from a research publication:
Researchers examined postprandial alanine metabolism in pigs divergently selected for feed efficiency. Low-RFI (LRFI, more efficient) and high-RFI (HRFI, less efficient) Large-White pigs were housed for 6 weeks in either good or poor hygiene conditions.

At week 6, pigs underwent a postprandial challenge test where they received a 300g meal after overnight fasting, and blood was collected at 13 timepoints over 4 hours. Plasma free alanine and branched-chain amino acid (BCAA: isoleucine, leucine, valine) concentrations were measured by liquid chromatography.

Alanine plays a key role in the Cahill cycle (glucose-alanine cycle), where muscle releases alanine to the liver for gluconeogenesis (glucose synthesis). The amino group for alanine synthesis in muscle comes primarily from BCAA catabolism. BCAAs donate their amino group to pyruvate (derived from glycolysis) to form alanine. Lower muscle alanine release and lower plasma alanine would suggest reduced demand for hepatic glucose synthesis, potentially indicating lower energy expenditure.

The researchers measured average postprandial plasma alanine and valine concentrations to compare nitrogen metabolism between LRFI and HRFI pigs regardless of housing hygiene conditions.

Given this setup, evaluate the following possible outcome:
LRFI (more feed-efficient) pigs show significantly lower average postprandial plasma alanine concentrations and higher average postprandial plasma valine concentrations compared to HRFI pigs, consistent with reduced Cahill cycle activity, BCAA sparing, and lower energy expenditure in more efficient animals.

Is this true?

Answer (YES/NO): NO